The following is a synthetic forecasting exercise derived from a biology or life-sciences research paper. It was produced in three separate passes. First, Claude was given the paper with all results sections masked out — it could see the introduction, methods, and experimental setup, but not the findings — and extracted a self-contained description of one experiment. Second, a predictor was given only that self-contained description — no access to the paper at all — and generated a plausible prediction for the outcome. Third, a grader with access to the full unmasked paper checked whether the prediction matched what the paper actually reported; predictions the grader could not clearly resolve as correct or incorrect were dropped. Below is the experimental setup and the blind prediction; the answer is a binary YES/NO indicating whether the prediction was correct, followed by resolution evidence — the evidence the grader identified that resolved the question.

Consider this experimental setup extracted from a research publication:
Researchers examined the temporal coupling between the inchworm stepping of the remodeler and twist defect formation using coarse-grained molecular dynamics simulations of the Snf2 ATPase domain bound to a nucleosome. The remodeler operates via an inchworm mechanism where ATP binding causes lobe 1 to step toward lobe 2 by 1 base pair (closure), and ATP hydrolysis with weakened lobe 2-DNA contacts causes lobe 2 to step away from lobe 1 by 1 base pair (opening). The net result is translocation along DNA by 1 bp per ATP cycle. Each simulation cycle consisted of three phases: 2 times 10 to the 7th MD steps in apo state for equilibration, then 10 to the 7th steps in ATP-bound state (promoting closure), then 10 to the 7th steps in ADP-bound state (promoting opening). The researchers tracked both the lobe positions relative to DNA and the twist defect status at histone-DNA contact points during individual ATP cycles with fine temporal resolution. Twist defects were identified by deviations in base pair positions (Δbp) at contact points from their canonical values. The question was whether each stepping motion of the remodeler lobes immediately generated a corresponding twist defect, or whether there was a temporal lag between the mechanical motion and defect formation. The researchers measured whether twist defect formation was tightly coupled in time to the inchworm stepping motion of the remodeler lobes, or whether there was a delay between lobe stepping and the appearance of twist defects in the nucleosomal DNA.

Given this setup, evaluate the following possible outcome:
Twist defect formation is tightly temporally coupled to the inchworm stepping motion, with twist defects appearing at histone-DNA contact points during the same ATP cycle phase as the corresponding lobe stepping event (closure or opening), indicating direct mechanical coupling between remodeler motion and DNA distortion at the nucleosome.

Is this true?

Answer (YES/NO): NO